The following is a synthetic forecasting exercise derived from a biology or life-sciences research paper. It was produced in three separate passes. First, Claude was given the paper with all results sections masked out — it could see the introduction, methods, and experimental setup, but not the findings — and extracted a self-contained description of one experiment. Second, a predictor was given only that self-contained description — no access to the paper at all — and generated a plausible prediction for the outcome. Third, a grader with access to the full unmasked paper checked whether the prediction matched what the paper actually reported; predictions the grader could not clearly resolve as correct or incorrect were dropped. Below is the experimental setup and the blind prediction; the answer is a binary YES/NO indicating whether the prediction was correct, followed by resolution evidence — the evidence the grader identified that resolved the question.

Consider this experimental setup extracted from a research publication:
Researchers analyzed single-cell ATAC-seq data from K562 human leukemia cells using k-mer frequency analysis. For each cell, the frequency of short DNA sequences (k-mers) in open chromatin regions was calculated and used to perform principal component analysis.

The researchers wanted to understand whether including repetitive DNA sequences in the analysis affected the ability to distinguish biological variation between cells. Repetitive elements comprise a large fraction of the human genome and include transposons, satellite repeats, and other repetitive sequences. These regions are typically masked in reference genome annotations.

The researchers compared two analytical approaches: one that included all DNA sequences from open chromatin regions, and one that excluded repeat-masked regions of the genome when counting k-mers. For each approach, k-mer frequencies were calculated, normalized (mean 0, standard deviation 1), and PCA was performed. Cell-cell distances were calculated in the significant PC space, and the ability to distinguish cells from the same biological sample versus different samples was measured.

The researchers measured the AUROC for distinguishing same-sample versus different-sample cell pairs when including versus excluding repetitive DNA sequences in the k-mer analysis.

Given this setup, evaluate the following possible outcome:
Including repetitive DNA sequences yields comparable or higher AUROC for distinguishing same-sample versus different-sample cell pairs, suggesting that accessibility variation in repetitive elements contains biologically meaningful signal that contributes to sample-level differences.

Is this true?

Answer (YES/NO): YES